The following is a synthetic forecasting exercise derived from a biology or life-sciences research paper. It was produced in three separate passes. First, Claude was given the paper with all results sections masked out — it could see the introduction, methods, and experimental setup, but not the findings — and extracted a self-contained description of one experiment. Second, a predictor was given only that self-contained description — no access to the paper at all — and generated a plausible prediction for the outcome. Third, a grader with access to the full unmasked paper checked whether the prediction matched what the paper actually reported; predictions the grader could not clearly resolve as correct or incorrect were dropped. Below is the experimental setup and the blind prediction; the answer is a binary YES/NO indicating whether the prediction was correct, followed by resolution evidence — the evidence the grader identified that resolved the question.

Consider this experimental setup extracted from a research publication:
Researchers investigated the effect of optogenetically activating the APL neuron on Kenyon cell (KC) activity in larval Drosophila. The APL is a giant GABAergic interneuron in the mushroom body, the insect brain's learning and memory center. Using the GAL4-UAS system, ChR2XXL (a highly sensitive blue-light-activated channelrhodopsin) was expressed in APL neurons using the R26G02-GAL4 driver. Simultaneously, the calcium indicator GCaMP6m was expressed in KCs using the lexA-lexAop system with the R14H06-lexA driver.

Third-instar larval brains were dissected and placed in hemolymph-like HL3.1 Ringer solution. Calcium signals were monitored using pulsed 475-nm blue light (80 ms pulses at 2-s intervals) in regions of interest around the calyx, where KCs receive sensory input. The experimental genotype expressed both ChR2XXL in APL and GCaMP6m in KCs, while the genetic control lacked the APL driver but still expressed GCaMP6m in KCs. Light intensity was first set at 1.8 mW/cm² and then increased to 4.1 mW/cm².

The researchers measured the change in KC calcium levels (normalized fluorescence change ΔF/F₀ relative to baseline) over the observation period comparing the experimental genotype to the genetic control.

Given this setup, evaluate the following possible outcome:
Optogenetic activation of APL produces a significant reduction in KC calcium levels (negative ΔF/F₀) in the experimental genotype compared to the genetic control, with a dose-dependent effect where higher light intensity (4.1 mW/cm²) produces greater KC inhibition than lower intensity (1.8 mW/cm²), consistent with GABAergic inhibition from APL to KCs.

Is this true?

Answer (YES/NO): NO